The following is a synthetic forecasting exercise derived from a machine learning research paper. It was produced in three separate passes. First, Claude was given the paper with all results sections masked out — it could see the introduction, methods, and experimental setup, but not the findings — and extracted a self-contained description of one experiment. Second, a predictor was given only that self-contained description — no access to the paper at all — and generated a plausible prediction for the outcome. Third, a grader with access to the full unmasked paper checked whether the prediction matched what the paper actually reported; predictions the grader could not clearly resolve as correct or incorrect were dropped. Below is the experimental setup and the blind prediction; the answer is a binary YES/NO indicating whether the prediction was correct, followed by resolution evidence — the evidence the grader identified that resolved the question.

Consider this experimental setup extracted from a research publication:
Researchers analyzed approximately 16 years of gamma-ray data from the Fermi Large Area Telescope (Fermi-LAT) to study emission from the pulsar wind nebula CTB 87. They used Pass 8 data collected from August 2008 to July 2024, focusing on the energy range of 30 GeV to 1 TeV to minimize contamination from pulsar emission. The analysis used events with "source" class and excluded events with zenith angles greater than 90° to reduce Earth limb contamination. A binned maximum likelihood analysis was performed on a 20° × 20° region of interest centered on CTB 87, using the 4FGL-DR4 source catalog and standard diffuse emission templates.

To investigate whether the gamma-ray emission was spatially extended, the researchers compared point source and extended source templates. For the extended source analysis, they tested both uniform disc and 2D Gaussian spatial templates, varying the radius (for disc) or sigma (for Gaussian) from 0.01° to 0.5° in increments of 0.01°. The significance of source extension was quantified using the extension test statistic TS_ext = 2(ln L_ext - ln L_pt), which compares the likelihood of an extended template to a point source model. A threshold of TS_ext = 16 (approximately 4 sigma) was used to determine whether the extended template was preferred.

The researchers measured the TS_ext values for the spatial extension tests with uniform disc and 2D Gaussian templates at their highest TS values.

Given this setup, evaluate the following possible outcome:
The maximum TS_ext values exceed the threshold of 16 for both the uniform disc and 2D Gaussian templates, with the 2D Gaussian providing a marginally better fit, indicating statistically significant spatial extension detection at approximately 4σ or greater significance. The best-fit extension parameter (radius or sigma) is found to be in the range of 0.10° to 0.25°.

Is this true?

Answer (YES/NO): NO